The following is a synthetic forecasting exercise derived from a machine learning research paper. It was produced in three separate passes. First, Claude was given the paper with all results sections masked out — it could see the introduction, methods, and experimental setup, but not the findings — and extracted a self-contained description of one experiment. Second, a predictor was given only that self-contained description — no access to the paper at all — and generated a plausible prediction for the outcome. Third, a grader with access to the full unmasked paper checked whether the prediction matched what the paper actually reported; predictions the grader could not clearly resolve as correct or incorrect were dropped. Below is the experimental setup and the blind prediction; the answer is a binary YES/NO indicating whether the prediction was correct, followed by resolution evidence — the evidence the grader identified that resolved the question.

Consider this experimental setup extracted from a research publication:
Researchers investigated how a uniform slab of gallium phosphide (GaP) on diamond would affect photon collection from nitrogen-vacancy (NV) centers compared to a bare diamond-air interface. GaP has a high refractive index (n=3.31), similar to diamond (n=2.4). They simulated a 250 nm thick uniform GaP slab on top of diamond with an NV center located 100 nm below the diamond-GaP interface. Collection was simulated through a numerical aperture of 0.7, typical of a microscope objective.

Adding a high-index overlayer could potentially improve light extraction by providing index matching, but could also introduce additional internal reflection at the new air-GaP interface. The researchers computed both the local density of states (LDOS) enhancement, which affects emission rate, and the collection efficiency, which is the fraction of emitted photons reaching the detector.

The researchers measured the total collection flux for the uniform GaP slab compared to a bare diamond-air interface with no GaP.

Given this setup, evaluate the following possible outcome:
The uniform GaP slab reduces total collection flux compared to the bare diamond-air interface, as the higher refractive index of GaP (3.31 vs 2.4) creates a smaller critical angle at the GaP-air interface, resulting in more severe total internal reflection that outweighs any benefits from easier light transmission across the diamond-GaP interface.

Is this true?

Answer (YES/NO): NO